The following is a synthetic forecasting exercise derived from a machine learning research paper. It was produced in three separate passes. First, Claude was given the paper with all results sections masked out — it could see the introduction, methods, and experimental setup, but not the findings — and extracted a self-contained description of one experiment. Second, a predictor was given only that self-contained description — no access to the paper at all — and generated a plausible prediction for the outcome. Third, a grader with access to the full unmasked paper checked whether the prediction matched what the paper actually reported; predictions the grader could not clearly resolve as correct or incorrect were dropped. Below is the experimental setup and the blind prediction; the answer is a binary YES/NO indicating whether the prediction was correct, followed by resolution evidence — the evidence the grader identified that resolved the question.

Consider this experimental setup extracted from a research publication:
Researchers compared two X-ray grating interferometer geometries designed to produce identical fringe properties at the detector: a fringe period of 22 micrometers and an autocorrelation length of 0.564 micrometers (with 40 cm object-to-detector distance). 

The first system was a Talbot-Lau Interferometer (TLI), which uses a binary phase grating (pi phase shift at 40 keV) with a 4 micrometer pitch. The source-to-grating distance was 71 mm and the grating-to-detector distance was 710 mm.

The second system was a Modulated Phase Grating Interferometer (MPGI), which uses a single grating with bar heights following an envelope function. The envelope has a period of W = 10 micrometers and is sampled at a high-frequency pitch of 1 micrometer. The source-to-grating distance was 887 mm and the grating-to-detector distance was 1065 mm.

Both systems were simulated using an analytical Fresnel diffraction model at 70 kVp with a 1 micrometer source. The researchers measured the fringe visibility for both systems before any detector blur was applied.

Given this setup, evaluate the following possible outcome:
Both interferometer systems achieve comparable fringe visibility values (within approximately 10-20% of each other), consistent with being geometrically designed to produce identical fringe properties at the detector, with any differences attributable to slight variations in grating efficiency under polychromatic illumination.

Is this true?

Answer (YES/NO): NO